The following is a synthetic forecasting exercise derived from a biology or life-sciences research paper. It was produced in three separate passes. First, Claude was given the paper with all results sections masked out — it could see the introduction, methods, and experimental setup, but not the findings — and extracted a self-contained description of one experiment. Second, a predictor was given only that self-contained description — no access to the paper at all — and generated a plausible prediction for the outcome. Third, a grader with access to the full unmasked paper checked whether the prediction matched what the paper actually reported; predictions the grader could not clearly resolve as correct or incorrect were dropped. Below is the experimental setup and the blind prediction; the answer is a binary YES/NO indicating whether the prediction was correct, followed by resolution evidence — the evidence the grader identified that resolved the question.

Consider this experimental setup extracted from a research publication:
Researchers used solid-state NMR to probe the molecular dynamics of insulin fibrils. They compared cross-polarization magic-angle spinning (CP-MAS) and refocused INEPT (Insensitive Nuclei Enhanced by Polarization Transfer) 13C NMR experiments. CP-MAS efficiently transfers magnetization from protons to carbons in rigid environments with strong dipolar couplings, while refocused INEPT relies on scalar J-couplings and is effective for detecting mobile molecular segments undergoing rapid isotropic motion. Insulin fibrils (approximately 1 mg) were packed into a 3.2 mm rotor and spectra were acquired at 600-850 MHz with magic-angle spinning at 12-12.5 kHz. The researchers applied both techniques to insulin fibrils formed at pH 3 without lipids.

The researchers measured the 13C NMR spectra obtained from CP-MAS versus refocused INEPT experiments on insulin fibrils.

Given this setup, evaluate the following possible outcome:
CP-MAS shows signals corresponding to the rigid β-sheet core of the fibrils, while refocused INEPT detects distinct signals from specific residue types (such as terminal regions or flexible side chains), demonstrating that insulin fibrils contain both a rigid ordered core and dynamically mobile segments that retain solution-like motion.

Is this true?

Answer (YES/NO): NO